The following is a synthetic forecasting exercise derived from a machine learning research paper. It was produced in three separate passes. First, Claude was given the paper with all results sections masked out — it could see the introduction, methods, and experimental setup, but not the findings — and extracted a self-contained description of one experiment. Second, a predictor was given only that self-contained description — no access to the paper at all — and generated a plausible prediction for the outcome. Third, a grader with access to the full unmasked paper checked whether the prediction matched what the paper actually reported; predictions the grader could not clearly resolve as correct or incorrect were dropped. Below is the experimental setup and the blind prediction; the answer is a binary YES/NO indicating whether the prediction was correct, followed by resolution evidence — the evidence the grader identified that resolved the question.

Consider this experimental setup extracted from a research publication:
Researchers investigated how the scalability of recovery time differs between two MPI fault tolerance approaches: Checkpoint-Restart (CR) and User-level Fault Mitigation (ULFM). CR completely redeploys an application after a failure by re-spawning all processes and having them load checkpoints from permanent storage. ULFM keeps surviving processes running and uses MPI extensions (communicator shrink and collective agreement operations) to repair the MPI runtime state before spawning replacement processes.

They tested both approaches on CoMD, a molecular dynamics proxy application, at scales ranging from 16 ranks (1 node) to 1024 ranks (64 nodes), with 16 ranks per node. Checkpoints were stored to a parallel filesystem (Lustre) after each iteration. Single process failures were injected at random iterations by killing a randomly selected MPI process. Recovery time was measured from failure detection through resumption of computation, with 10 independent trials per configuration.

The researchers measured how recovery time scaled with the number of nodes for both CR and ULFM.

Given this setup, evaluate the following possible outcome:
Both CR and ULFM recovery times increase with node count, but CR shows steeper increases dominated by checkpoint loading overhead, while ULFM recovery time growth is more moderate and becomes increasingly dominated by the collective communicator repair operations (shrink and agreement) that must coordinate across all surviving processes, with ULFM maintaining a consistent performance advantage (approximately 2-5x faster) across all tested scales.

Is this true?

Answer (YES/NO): NO